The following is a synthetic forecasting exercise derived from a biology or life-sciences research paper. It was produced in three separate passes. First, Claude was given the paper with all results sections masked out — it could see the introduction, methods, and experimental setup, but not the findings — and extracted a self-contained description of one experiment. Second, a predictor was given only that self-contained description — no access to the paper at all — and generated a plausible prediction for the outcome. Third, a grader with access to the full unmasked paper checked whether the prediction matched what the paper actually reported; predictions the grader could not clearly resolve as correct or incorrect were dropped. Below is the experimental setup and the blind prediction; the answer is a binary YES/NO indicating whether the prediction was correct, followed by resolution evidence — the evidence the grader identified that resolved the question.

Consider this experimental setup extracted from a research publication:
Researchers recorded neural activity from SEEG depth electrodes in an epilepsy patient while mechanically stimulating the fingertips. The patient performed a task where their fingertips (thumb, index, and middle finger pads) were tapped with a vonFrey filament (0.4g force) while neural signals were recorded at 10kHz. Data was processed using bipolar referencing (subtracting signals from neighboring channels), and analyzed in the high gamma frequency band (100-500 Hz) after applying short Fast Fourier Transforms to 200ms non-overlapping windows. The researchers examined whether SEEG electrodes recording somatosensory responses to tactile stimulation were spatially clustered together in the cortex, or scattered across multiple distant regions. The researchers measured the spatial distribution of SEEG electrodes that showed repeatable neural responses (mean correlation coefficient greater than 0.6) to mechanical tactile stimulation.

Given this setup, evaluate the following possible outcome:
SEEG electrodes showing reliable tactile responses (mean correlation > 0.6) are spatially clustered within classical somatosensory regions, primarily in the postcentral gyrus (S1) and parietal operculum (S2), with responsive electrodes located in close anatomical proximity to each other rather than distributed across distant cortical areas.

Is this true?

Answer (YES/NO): NO